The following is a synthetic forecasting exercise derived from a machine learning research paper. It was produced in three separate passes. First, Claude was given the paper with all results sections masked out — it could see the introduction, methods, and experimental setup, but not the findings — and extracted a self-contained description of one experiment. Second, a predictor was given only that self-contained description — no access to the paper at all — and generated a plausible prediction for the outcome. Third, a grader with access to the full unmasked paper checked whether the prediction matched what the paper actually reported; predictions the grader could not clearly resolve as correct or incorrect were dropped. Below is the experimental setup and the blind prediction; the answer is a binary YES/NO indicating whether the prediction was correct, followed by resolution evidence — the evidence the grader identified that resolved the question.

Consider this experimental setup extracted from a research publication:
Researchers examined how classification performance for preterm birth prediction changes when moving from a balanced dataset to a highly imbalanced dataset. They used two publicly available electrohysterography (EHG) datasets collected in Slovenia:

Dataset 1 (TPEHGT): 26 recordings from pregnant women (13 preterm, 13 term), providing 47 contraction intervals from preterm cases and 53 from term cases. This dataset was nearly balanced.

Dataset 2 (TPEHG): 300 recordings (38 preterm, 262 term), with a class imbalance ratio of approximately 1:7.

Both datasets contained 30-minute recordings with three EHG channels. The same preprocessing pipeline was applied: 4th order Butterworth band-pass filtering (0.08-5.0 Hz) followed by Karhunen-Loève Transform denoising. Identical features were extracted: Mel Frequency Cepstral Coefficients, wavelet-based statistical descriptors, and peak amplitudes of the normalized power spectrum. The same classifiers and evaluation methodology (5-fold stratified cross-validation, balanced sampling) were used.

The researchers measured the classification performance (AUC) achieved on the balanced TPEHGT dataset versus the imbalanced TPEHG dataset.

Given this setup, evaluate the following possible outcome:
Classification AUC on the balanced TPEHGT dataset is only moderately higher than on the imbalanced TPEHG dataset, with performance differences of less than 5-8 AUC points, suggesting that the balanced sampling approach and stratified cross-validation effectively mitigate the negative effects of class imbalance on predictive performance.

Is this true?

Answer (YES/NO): YES